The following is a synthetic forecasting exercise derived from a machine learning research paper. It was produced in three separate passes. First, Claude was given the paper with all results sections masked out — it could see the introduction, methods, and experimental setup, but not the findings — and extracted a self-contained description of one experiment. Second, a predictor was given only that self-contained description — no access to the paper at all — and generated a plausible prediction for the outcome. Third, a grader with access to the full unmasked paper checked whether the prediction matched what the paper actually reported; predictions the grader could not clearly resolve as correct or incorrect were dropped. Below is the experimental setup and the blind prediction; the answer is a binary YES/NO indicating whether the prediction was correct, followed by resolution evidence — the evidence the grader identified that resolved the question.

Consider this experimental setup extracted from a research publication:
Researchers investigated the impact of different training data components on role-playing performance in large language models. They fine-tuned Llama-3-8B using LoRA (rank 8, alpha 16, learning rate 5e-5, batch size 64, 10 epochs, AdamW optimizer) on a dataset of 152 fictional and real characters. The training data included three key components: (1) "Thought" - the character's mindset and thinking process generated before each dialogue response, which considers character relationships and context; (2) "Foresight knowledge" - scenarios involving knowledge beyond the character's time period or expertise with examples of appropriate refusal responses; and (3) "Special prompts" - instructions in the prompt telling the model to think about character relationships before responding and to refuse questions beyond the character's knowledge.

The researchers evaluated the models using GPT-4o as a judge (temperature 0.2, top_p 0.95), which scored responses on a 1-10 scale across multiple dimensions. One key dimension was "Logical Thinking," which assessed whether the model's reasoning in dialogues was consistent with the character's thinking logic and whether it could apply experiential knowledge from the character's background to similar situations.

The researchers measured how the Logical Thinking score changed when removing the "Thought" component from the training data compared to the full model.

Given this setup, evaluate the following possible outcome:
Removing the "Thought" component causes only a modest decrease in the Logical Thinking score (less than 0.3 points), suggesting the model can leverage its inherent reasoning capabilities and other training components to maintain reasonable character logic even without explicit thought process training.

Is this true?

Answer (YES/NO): NO